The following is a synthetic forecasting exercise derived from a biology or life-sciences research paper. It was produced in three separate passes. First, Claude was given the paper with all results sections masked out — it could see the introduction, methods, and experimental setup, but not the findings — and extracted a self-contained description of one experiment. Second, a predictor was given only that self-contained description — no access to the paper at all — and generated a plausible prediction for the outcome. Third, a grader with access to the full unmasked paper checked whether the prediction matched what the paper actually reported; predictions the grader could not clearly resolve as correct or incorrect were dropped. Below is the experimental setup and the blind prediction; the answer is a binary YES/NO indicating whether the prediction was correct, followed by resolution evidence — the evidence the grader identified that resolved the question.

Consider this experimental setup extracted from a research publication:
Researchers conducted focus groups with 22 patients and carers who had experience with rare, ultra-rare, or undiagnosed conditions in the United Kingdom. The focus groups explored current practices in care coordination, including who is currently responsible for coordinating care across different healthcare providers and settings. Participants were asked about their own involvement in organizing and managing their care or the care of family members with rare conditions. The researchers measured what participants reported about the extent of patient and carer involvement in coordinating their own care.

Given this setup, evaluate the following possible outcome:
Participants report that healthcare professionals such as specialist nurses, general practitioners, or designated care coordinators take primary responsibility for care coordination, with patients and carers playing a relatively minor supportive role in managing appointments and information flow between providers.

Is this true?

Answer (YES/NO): NO